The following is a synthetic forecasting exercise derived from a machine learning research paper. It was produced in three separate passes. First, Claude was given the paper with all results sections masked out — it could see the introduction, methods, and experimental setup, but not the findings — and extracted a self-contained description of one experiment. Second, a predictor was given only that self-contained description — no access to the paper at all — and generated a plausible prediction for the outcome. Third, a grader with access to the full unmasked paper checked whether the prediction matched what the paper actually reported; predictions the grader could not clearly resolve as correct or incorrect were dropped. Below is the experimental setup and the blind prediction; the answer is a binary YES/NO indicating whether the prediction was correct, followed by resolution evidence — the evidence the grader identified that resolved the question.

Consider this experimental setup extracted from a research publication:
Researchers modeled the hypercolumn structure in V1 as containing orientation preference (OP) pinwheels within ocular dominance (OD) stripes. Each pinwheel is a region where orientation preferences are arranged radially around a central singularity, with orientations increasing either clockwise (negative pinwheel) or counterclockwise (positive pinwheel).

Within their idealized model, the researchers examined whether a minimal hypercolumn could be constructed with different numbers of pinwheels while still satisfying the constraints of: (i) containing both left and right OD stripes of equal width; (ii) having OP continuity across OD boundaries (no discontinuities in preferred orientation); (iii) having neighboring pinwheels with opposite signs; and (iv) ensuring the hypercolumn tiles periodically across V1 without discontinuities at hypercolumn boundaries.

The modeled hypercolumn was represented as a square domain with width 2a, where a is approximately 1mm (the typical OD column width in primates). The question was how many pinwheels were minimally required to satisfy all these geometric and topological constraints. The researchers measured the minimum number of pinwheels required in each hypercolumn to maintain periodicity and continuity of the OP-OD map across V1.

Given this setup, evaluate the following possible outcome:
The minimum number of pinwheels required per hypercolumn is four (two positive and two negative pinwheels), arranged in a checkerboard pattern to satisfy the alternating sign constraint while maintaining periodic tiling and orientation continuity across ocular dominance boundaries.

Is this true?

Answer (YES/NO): YES